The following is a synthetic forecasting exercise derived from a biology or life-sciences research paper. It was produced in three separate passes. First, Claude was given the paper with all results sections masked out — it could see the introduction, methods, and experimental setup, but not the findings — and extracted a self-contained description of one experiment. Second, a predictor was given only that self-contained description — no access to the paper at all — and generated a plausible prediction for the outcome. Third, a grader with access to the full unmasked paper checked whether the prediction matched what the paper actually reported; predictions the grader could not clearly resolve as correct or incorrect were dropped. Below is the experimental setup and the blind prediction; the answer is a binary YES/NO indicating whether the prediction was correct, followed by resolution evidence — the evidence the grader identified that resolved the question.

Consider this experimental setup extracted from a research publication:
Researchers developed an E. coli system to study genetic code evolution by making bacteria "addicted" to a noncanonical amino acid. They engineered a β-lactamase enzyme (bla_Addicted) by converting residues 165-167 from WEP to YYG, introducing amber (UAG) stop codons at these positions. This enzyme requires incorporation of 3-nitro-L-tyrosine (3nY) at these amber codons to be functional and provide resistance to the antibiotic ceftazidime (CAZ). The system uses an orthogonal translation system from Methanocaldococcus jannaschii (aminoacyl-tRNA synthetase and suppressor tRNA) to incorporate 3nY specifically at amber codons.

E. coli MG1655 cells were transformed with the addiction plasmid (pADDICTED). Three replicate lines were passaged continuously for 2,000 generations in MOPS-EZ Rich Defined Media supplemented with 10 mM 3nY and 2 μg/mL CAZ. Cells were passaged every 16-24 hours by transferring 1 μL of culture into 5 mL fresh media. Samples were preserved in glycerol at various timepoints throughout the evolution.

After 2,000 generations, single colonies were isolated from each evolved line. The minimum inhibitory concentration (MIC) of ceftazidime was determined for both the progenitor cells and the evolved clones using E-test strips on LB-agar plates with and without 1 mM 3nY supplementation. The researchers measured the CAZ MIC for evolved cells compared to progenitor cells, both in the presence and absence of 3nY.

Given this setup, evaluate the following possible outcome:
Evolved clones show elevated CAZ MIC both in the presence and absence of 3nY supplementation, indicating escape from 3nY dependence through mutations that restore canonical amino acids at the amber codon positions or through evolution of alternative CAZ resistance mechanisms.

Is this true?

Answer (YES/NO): NO